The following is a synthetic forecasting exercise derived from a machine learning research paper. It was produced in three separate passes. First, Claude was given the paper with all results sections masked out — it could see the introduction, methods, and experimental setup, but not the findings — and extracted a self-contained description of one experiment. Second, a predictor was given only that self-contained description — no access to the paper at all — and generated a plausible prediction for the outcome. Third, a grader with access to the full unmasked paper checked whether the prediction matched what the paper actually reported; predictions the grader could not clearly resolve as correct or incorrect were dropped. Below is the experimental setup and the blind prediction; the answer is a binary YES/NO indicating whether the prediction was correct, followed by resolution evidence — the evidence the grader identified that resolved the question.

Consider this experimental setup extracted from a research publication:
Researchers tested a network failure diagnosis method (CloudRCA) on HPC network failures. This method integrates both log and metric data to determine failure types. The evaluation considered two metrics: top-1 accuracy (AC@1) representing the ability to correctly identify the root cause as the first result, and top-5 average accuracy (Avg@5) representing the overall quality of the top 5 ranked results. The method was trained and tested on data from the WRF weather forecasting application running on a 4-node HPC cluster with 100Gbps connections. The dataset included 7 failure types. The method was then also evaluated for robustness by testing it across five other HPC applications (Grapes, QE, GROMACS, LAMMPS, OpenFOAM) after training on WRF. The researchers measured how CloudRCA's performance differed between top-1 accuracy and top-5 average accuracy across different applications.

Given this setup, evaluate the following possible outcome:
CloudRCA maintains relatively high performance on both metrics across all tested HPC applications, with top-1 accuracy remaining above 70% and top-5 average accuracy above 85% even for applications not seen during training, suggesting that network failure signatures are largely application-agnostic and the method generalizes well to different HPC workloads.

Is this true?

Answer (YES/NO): NO